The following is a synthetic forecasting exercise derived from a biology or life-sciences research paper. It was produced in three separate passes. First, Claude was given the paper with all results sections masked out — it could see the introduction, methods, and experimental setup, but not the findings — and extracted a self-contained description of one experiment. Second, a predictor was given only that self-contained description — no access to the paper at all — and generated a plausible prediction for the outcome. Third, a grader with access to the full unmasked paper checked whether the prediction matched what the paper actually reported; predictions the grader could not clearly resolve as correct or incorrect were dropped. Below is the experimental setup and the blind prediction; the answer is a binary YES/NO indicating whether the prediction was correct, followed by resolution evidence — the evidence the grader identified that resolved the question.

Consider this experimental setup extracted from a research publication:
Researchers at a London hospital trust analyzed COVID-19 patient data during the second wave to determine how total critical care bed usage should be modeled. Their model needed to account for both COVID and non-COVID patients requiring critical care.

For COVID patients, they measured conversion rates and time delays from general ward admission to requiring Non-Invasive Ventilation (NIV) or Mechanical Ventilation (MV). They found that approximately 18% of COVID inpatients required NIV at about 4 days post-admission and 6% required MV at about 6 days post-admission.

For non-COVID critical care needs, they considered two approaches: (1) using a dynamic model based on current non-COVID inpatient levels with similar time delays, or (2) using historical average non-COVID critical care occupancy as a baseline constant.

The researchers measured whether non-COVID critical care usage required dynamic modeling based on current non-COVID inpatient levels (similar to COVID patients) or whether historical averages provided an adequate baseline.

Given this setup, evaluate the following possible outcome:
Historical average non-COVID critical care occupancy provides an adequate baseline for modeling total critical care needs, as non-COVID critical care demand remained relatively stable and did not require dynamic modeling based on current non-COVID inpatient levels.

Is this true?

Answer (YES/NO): YES